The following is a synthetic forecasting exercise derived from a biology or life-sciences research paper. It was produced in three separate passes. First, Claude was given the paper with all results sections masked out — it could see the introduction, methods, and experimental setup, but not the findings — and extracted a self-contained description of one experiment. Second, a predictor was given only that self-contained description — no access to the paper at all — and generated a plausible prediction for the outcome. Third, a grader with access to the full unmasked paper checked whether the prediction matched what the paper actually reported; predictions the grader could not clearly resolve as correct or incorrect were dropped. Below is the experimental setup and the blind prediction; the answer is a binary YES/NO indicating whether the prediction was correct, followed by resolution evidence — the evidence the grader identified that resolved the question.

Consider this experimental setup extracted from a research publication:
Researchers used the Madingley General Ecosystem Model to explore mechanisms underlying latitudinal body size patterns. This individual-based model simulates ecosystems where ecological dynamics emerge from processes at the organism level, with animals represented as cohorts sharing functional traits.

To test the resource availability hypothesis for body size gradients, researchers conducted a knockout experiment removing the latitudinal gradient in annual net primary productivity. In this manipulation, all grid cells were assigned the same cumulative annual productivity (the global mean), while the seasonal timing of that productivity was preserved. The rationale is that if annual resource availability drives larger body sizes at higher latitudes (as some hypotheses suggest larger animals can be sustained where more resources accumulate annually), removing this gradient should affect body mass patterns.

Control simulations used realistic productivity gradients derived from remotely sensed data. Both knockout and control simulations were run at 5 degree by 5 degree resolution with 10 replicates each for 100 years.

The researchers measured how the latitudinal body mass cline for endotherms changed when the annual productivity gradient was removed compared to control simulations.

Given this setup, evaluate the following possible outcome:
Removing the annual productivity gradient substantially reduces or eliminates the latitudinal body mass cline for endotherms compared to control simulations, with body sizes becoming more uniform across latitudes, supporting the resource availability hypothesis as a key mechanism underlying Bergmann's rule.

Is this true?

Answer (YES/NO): YES